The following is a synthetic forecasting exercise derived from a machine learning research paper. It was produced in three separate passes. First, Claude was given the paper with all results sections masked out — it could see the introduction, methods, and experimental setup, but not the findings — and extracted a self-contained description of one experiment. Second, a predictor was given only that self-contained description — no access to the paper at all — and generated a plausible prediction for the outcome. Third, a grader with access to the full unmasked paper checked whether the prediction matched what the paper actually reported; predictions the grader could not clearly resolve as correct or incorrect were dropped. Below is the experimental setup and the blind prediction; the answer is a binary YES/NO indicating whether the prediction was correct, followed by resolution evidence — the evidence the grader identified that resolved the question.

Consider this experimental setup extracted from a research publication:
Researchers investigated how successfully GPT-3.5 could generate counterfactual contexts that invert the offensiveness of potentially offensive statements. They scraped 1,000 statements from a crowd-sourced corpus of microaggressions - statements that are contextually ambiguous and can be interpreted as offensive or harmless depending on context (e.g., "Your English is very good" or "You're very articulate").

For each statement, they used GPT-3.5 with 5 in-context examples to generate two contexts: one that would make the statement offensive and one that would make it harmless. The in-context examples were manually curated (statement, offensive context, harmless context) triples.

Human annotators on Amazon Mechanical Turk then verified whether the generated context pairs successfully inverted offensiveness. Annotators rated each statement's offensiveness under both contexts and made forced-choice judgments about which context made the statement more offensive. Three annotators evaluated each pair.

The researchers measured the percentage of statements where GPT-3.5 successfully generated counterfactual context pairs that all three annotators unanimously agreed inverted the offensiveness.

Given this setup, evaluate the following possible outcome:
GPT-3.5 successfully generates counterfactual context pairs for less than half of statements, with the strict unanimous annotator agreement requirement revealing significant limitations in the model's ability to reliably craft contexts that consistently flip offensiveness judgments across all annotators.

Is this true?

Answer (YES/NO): YES